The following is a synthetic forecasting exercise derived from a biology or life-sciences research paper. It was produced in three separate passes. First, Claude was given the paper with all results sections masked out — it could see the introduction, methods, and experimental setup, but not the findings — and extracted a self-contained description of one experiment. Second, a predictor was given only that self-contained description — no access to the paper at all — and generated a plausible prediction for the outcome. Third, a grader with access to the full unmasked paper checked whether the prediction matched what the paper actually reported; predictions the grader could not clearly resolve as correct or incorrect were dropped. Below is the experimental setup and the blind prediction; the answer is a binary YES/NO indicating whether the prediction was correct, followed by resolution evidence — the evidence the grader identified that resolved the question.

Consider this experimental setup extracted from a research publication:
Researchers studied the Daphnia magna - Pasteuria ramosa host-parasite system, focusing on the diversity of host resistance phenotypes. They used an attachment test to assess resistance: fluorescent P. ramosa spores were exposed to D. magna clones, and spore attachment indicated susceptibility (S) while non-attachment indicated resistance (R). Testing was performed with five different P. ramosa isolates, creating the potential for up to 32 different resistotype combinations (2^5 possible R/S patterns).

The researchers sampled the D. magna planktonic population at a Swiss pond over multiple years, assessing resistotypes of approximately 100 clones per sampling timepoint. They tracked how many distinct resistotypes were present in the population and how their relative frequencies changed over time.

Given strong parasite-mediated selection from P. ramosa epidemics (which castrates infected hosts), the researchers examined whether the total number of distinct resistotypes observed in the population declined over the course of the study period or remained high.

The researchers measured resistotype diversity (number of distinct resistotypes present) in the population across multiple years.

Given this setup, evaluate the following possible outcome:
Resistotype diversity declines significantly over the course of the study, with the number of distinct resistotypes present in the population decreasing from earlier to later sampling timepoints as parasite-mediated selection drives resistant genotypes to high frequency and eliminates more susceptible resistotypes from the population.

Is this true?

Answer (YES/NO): NO